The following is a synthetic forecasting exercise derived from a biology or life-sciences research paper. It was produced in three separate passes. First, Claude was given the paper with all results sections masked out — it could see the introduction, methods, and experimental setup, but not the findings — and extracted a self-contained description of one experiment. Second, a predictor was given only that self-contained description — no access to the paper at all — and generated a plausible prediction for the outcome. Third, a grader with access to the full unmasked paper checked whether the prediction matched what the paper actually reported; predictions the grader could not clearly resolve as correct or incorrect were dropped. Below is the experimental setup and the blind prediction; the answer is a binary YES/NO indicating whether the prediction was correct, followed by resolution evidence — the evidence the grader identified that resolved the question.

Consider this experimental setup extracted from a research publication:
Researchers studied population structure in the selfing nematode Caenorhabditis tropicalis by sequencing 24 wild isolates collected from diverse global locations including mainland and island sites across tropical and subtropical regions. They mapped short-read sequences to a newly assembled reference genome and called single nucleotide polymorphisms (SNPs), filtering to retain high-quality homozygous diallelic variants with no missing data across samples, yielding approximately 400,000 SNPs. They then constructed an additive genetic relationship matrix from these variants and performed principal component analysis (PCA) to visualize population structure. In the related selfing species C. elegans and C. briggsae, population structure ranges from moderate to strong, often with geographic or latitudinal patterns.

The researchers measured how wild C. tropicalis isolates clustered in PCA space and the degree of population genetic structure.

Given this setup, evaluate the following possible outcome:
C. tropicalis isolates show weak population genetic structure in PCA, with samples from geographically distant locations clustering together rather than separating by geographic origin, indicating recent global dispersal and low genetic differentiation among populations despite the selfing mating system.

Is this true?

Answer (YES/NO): NO